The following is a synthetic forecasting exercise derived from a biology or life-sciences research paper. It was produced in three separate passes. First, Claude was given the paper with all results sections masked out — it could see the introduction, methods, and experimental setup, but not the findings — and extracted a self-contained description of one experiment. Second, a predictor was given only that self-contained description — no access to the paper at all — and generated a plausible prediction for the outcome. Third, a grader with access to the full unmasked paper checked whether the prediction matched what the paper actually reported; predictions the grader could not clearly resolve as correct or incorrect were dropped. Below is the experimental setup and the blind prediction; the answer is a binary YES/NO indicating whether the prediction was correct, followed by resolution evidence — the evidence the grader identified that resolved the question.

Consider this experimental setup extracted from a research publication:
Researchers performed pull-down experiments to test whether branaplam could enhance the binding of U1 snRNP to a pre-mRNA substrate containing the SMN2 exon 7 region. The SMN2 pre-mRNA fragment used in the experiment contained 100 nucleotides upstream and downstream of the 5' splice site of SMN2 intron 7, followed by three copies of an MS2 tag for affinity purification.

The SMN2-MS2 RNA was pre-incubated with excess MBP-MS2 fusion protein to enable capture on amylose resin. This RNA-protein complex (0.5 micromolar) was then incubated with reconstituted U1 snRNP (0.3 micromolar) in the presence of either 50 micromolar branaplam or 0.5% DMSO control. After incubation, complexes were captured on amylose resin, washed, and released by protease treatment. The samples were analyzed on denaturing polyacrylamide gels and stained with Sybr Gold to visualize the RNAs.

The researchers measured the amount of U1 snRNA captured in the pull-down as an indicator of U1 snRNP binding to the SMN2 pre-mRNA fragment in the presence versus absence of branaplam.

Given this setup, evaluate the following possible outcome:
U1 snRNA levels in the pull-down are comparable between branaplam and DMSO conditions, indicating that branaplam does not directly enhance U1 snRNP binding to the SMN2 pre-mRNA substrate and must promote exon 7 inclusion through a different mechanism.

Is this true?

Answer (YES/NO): NO